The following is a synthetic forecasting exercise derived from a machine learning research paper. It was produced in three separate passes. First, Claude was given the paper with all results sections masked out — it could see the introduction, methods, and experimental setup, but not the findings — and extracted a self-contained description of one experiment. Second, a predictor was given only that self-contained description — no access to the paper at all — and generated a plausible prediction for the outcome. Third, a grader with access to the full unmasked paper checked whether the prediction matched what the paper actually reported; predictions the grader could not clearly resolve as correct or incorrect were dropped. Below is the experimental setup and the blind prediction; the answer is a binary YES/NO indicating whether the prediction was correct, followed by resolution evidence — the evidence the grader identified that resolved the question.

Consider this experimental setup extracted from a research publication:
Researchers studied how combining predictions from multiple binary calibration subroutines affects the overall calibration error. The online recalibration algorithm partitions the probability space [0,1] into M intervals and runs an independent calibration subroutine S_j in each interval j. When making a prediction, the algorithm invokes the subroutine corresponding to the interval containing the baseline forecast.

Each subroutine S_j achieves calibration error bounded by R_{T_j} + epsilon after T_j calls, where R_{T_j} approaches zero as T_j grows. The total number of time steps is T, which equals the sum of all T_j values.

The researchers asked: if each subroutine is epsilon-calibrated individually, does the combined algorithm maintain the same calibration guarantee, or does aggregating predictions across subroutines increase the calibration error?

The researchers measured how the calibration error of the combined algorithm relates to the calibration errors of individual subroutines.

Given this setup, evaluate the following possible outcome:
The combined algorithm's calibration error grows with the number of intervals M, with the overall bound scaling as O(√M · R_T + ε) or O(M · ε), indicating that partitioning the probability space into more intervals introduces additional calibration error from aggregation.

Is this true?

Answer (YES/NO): NO